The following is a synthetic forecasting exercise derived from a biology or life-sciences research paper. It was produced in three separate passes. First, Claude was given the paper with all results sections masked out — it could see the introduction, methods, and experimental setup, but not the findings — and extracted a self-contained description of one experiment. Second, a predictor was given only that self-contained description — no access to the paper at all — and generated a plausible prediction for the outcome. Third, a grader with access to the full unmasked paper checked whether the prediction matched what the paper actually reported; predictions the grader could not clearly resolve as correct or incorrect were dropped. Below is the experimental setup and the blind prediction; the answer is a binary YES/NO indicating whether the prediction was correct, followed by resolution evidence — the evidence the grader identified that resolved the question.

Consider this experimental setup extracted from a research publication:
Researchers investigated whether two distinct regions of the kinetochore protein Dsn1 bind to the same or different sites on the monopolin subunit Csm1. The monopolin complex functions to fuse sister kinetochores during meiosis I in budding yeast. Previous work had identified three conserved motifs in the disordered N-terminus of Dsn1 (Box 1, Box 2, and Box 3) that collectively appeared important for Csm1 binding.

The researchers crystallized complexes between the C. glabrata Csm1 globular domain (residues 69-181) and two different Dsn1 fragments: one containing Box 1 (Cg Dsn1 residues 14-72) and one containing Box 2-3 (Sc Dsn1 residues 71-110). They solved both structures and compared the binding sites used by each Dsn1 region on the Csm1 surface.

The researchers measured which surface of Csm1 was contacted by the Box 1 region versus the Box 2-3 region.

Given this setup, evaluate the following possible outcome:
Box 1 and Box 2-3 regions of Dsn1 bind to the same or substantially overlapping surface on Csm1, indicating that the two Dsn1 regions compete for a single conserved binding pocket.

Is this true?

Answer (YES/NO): YES